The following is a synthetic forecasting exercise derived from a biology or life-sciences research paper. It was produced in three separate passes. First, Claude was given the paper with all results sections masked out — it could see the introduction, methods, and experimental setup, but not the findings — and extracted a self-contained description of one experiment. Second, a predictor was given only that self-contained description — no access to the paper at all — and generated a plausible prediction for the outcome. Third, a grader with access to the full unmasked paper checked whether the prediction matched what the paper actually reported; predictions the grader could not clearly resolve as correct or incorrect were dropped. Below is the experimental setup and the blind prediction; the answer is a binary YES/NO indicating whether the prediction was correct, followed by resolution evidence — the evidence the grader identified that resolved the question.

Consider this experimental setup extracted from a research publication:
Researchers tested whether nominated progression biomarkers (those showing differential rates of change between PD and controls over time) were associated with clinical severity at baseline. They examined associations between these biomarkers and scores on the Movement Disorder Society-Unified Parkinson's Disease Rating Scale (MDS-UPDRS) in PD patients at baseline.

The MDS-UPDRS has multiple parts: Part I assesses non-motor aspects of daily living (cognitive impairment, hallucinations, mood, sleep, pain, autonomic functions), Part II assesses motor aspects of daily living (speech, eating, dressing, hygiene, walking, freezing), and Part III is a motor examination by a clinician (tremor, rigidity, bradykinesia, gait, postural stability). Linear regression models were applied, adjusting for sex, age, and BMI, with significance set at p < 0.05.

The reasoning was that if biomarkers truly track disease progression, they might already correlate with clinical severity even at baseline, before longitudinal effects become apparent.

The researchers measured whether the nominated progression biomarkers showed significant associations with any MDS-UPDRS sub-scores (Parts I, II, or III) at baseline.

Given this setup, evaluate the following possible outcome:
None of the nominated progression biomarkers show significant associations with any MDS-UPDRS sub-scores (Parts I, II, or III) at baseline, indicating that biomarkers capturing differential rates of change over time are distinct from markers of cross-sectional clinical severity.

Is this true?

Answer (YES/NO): NO